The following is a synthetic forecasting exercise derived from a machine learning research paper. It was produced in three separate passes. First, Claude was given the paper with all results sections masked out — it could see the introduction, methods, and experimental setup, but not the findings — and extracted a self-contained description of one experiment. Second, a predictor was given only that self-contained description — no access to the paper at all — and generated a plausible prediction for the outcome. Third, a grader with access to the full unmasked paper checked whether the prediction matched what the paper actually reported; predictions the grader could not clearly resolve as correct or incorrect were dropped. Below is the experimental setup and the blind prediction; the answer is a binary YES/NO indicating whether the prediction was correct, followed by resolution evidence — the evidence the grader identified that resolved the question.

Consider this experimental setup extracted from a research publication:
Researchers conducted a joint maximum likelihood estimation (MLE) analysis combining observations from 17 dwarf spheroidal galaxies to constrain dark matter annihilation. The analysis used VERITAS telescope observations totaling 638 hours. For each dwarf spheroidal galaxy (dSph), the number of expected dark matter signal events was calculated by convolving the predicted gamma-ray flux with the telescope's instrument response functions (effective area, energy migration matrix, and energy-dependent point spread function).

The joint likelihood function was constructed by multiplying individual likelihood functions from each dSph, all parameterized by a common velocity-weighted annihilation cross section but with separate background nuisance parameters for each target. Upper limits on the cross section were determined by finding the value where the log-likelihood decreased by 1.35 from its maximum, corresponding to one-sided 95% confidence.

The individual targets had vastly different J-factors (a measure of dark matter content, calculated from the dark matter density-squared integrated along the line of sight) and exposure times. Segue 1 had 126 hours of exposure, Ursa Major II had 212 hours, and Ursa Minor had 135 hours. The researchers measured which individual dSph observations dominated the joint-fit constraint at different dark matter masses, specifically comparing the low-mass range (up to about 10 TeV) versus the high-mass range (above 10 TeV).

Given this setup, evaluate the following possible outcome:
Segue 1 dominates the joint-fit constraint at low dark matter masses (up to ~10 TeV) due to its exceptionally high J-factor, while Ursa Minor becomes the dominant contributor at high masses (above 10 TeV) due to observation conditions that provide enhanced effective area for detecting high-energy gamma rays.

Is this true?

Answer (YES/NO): NO